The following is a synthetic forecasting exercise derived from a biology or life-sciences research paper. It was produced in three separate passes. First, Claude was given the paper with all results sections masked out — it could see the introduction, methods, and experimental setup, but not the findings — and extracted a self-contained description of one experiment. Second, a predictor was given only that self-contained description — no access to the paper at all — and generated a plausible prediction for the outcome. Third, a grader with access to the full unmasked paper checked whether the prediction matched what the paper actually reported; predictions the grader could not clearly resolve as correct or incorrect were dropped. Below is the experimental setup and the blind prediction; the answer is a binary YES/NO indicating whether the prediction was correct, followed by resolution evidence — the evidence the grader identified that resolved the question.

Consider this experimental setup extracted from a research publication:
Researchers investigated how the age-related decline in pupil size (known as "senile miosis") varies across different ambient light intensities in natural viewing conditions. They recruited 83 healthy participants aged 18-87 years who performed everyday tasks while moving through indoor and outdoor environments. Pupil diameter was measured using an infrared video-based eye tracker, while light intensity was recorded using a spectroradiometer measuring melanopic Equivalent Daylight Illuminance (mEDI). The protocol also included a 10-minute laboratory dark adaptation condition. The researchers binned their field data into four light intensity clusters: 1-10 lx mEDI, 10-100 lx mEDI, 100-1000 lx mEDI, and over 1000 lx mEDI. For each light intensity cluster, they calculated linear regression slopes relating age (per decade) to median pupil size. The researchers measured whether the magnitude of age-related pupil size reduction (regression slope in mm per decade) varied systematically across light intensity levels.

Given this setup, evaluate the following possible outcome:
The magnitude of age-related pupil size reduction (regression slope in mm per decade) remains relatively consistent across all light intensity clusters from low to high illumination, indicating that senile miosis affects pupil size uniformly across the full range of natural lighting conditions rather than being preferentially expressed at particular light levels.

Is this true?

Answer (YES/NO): NO